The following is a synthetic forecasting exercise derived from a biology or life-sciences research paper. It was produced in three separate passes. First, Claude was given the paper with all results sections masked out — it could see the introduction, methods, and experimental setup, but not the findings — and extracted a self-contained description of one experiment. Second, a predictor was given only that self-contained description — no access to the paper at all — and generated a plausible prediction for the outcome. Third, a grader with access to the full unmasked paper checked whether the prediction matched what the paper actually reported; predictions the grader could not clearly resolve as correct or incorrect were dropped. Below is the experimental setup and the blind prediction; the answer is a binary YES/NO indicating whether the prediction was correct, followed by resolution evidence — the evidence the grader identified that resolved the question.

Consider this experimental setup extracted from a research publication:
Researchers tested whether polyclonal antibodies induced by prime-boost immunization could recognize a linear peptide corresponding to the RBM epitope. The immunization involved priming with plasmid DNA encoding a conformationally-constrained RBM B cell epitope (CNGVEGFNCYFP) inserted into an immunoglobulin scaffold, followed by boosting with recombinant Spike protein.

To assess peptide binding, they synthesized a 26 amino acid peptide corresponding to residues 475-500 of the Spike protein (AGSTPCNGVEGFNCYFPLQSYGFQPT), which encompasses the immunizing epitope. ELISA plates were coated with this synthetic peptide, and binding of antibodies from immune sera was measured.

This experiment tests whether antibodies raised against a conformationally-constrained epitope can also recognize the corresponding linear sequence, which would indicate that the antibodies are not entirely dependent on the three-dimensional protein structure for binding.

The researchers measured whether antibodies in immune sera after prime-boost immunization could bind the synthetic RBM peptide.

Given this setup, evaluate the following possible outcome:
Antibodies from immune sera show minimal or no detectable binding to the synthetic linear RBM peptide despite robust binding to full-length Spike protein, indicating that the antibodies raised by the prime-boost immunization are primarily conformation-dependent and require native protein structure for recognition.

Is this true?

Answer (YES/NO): NO